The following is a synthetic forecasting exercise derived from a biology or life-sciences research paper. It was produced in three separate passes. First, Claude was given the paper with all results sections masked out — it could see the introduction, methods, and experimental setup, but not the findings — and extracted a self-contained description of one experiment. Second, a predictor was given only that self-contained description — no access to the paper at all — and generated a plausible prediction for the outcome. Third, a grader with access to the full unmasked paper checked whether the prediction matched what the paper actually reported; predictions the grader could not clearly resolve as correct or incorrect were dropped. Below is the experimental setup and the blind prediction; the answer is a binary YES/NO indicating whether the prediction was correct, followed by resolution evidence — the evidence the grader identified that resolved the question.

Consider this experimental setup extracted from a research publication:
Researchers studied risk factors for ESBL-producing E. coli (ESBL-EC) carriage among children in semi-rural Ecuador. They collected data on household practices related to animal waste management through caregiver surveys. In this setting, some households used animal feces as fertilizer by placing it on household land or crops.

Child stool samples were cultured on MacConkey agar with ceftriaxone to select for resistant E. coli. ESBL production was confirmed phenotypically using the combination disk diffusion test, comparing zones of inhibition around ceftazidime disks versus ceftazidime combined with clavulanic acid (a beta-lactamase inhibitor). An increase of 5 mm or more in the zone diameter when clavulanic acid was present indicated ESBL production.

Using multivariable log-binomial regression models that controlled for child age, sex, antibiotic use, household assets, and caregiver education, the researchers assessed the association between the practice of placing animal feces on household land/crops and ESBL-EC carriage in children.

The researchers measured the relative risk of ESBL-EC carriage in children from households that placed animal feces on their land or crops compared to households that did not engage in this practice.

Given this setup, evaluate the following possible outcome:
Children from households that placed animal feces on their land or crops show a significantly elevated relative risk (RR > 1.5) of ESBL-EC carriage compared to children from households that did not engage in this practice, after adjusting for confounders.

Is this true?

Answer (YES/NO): YES